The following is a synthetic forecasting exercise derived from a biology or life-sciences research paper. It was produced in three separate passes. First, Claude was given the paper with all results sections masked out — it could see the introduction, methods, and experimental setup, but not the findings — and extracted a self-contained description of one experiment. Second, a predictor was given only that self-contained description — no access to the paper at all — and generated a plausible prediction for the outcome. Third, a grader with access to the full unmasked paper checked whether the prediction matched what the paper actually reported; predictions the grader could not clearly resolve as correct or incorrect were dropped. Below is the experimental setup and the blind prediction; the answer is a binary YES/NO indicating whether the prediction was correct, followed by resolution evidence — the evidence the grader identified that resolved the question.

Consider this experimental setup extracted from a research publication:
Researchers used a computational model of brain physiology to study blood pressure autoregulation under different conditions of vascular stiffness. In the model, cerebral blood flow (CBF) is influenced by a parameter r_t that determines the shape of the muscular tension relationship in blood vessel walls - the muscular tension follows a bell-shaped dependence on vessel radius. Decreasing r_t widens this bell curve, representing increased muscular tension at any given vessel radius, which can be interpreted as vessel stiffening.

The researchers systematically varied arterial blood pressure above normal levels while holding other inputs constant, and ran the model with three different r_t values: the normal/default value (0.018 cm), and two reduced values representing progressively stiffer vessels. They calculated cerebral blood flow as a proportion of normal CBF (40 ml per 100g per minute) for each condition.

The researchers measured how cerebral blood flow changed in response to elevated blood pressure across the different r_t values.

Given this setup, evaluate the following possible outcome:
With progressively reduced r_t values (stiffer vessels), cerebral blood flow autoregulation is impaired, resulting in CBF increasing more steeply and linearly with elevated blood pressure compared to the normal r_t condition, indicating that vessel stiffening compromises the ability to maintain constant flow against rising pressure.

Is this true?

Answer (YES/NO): NO